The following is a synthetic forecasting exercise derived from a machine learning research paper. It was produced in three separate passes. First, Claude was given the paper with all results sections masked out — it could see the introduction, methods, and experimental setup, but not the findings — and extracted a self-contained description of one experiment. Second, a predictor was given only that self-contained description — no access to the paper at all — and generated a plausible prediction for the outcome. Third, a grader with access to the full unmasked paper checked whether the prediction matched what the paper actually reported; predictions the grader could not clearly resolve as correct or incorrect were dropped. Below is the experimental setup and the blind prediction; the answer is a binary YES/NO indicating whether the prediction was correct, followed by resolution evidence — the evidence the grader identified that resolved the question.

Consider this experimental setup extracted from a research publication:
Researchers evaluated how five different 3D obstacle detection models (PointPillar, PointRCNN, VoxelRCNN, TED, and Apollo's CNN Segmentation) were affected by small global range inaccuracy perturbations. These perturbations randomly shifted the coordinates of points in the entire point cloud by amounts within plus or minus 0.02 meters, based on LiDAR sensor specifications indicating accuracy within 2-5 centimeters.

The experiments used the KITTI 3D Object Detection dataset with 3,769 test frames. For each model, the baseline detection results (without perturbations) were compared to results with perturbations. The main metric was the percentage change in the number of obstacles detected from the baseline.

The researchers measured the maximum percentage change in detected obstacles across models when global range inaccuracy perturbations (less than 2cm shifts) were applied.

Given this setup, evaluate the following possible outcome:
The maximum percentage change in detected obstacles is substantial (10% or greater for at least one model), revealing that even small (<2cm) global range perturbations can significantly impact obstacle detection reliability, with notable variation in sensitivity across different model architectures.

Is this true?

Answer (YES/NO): YES